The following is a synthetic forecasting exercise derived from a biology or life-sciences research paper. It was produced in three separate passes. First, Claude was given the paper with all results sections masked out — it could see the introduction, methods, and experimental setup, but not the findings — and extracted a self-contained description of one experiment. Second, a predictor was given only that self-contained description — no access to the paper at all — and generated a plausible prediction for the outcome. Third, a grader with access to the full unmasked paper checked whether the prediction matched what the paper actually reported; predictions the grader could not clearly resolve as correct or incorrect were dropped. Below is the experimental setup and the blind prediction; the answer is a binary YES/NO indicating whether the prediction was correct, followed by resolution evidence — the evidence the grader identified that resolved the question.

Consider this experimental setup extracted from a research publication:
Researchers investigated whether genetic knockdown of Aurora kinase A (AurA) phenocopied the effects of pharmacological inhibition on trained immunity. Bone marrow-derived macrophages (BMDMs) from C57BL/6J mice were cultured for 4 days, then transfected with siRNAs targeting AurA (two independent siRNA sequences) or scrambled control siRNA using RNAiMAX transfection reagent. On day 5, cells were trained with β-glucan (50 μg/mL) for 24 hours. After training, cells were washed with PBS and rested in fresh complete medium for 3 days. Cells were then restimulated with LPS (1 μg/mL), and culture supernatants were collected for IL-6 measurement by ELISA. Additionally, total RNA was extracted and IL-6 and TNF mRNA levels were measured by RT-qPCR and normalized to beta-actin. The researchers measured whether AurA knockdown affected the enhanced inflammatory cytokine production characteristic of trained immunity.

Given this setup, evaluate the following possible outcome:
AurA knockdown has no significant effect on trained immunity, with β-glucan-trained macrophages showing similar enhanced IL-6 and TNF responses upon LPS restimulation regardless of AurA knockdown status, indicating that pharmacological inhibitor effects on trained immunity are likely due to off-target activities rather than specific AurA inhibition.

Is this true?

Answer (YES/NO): NO